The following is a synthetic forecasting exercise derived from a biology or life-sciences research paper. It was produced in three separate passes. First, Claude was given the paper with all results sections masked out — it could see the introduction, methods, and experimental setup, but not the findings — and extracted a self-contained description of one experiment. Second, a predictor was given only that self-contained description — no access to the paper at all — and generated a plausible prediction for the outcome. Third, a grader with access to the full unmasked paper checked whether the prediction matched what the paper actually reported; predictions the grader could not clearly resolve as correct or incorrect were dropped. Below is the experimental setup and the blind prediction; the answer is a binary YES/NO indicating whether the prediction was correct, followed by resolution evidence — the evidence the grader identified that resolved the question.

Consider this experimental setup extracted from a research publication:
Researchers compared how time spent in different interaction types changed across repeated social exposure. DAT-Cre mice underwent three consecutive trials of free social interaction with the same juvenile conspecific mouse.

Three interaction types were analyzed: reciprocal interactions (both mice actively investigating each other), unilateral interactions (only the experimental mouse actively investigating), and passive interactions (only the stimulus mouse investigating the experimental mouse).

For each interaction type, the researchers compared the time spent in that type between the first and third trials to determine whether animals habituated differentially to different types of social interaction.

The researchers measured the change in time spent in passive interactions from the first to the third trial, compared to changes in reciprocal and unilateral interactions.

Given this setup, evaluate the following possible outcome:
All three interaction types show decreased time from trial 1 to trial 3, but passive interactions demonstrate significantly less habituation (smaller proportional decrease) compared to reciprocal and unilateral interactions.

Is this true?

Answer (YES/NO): NO